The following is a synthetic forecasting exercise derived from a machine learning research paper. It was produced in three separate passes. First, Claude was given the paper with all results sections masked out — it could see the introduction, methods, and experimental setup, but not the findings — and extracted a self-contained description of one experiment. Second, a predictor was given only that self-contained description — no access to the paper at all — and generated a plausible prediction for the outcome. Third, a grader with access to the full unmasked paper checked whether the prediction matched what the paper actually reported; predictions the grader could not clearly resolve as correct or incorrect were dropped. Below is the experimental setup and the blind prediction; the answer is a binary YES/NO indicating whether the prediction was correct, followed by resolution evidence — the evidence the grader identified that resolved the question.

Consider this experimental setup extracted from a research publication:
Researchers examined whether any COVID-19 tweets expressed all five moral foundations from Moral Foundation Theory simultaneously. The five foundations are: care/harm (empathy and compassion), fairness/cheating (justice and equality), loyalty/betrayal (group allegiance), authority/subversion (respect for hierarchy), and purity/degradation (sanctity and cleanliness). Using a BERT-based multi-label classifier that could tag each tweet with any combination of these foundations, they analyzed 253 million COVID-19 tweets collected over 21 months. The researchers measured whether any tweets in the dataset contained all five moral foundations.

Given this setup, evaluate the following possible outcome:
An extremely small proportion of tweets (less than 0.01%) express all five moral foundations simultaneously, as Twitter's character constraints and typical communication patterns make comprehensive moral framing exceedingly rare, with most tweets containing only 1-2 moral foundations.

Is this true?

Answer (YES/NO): NO